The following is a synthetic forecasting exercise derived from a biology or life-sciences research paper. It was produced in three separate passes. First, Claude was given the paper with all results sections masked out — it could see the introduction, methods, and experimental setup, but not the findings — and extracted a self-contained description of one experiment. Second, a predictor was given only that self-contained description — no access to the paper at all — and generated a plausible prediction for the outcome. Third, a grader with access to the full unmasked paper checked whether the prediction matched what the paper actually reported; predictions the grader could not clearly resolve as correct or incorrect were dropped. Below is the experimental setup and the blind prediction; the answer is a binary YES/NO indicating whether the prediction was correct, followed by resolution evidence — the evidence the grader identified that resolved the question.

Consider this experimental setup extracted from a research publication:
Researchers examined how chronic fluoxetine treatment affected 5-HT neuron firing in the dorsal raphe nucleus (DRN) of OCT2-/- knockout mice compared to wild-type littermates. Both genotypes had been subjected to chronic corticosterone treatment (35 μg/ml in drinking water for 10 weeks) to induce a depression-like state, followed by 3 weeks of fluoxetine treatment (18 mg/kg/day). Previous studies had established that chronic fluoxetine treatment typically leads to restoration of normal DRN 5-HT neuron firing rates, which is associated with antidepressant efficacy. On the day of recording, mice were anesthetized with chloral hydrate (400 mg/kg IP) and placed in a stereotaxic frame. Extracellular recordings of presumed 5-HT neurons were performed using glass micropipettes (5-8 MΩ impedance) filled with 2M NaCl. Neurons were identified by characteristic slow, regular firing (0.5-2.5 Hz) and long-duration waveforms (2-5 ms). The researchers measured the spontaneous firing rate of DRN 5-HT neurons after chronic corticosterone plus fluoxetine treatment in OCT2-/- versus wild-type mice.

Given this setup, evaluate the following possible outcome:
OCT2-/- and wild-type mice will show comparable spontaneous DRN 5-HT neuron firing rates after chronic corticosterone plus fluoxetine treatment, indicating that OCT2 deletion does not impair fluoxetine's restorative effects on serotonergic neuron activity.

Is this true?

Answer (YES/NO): NO